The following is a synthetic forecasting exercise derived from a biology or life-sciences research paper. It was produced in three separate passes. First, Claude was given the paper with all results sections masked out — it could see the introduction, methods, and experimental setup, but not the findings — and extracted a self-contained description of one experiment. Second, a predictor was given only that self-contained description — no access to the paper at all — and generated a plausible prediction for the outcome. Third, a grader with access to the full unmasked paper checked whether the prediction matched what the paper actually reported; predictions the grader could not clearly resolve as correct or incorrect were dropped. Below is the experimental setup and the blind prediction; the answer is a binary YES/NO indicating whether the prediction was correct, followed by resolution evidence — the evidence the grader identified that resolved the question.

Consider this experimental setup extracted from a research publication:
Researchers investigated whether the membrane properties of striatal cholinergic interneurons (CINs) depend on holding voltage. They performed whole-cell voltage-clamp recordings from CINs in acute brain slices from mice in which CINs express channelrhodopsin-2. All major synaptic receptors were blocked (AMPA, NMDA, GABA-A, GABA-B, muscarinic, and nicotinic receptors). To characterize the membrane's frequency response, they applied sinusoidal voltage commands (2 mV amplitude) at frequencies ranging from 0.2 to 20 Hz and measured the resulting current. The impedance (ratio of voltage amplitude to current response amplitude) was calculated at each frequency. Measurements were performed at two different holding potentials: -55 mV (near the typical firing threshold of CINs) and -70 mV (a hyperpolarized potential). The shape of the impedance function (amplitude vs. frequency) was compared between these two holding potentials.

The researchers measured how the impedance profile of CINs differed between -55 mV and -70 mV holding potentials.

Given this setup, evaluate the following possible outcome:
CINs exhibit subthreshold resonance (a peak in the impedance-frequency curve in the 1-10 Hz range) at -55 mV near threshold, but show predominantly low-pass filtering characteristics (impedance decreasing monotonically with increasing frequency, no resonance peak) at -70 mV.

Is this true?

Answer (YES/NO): NO